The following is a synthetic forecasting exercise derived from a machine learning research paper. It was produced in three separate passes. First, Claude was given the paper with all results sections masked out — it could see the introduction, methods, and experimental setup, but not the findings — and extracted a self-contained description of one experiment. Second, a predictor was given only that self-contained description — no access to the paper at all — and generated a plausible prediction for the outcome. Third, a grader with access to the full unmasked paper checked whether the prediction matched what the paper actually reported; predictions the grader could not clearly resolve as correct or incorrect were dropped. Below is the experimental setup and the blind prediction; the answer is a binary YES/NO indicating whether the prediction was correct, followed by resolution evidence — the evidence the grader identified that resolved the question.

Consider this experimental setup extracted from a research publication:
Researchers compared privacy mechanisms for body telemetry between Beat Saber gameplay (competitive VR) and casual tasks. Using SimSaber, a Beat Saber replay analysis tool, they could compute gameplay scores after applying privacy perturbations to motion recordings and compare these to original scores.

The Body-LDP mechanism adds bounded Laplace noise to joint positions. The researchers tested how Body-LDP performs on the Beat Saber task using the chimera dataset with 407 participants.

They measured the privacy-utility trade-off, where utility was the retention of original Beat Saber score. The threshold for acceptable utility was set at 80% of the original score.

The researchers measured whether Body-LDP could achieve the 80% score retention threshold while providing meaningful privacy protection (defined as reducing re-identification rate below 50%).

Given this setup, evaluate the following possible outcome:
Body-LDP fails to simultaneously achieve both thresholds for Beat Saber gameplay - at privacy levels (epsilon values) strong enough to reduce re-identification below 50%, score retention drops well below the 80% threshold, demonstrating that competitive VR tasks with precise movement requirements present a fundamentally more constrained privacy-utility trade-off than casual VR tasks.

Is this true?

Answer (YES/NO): YES